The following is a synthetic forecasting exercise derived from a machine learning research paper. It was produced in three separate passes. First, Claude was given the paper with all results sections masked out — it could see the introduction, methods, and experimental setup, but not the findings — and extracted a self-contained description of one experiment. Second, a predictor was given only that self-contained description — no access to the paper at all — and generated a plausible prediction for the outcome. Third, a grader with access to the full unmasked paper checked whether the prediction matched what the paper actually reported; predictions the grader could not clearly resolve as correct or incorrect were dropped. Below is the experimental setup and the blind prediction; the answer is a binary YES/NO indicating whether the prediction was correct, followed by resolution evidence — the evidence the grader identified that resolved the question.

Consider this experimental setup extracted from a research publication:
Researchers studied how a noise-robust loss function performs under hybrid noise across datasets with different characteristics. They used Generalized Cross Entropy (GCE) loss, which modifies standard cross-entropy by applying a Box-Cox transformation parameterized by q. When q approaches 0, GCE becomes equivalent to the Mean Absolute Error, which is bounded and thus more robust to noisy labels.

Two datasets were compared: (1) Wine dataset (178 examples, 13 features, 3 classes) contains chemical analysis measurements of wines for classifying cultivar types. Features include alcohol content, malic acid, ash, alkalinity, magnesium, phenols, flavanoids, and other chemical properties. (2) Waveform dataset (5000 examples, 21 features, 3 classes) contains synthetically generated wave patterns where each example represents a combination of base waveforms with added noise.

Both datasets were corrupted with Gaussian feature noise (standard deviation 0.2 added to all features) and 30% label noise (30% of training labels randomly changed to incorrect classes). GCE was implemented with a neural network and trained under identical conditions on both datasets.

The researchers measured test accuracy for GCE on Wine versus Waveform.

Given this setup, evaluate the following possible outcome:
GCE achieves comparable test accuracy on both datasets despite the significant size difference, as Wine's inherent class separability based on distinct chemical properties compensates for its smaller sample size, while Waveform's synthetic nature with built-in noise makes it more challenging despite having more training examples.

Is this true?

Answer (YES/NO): NO